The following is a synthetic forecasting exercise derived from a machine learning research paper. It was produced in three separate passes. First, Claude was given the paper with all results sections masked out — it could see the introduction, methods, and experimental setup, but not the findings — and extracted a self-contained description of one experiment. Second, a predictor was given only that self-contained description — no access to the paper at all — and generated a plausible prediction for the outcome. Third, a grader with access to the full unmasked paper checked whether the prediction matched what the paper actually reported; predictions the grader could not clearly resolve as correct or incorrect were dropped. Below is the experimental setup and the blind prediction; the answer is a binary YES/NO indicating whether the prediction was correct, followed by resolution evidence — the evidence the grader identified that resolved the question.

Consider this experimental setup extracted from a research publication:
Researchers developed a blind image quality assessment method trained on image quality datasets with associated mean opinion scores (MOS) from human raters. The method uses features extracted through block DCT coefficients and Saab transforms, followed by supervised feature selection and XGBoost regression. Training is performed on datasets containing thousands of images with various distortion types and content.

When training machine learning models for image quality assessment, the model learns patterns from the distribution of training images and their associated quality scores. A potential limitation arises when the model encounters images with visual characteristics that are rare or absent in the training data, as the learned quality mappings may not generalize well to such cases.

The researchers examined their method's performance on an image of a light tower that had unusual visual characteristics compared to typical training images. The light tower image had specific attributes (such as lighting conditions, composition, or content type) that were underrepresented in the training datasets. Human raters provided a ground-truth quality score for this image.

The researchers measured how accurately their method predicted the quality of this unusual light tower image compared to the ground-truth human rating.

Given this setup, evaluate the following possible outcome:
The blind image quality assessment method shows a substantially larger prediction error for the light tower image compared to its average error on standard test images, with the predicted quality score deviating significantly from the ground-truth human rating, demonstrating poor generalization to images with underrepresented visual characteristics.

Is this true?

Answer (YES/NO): YES